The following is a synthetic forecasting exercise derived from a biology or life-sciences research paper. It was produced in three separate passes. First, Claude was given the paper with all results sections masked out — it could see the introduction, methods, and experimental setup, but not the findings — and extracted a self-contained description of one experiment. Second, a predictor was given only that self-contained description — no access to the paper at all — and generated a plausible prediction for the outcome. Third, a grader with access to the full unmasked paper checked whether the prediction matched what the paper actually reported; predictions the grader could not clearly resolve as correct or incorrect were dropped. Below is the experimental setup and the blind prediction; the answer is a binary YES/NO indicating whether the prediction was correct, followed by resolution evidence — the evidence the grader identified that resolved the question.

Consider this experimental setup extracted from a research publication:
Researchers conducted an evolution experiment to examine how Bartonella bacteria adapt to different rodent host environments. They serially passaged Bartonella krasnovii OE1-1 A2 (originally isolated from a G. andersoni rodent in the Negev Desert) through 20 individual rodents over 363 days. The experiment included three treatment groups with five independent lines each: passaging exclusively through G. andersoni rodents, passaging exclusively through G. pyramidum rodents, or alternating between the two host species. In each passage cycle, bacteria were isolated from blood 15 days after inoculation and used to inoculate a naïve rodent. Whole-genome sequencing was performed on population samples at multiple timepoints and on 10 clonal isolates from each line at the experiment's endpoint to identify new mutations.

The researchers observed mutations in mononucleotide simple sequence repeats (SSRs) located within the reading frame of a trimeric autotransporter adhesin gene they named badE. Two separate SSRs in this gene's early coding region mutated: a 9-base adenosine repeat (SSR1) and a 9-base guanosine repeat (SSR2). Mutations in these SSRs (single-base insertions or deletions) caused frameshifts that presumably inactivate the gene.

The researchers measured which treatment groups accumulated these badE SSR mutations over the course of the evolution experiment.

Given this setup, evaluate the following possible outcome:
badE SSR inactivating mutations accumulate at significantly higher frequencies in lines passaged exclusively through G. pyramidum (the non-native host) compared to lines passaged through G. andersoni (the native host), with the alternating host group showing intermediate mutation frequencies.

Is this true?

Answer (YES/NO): NO